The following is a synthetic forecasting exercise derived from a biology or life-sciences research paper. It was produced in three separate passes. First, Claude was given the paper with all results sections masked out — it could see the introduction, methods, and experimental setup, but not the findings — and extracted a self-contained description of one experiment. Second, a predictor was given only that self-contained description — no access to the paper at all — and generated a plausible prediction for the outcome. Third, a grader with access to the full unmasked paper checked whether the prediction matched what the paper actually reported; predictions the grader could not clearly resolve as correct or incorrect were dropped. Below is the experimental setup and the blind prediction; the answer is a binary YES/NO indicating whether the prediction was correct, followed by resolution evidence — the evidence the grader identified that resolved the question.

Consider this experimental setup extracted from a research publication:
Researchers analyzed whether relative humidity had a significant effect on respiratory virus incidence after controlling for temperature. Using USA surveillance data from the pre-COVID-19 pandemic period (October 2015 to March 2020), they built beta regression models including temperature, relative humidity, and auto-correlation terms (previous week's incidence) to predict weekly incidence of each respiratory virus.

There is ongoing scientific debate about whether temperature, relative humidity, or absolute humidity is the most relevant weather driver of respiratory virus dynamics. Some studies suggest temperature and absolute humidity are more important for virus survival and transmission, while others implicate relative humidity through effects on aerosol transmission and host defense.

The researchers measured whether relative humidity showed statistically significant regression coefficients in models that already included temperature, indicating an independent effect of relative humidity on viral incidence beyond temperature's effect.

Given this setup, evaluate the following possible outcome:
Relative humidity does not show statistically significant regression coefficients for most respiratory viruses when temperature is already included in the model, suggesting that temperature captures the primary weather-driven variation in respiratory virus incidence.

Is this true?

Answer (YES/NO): NO